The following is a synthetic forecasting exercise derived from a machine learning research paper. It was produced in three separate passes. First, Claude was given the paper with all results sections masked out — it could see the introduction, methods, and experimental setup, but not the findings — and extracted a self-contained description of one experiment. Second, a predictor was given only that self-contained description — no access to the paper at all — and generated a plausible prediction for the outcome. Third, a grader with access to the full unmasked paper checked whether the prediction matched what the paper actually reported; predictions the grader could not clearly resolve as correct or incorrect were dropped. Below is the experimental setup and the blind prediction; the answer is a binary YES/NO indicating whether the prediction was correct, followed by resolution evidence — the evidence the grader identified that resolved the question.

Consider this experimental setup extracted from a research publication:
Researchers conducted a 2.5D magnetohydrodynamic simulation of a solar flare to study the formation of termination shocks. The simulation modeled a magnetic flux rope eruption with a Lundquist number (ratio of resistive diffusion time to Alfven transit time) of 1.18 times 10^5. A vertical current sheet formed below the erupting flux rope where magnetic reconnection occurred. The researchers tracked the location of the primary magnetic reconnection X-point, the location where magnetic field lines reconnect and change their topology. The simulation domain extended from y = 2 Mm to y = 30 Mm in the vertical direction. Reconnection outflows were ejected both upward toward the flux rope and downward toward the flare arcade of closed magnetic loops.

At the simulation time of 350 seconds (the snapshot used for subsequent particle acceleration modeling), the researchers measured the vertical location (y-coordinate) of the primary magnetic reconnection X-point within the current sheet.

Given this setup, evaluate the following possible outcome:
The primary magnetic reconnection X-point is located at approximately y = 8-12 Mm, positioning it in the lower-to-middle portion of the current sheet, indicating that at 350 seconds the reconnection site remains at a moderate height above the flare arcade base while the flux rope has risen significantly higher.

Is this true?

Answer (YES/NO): NO